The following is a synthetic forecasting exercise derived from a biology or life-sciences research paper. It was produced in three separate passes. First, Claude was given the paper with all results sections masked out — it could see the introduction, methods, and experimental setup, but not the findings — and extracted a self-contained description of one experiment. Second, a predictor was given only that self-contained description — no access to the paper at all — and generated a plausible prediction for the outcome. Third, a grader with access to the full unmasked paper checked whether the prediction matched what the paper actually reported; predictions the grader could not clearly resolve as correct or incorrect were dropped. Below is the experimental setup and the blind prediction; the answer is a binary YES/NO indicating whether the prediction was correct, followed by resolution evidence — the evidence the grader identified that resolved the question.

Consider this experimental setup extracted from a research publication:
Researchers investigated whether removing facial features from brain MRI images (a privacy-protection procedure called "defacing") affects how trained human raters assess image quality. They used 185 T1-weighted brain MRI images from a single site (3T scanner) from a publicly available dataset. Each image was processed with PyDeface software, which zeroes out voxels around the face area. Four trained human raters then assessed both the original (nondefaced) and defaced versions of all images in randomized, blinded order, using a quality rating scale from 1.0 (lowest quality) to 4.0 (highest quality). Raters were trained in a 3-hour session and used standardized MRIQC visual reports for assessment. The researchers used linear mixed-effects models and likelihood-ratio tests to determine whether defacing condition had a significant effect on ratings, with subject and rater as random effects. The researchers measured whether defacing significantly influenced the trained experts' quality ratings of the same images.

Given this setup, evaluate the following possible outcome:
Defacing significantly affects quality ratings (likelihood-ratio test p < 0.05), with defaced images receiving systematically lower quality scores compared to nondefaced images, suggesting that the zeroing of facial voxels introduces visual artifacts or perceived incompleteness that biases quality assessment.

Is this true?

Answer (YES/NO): NO